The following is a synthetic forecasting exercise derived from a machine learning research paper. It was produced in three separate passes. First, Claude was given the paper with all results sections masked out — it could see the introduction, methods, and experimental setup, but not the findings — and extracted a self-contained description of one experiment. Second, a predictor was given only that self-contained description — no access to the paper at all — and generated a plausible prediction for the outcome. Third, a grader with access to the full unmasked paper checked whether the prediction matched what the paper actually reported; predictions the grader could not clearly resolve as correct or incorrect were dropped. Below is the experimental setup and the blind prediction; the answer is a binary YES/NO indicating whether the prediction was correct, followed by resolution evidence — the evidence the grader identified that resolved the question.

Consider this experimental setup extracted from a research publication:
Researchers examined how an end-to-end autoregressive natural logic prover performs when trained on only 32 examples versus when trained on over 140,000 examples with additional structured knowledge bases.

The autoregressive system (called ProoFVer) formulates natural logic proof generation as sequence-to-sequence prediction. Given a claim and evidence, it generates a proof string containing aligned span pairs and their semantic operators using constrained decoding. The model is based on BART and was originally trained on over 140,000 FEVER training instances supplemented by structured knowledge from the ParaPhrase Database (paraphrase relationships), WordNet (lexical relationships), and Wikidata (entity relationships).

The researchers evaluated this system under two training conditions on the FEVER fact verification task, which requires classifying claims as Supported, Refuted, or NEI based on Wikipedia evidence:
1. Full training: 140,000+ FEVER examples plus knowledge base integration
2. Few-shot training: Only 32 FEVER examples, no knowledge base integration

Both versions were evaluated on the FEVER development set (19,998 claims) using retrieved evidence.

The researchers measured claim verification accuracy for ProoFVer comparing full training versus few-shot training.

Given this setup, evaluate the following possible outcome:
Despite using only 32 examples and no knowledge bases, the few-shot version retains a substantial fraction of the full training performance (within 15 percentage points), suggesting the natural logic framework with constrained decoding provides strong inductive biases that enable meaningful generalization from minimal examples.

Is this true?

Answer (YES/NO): NO